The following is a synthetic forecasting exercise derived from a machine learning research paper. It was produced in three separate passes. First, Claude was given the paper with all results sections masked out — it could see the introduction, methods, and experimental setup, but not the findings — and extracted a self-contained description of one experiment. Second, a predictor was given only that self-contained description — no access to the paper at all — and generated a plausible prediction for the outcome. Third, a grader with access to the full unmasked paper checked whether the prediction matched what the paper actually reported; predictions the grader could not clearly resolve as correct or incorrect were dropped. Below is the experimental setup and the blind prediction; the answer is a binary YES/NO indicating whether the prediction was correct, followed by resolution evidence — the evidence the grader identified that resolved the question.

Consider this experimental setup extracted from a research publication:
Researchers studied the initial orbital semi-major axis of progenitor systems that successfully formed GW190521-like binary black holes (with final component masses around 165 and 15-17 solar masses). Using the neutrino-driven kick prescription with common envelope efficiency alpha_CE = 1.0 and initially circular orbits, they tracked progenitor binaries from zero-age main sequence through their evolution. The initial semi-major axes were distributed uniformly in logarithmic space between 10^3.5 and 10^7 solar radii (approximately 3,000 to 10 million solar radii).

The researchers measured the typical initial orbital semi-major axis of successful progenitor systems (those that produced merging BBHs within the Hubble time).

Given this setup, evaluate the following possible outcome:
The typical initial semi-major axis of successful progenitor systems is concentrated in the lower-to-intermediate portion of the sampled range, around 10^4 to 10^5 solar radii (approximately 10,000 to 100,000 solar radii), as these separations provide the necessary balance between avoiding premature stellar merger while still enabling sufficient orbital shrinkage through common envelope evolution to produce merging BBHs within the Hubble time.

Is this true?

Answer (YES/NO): YES